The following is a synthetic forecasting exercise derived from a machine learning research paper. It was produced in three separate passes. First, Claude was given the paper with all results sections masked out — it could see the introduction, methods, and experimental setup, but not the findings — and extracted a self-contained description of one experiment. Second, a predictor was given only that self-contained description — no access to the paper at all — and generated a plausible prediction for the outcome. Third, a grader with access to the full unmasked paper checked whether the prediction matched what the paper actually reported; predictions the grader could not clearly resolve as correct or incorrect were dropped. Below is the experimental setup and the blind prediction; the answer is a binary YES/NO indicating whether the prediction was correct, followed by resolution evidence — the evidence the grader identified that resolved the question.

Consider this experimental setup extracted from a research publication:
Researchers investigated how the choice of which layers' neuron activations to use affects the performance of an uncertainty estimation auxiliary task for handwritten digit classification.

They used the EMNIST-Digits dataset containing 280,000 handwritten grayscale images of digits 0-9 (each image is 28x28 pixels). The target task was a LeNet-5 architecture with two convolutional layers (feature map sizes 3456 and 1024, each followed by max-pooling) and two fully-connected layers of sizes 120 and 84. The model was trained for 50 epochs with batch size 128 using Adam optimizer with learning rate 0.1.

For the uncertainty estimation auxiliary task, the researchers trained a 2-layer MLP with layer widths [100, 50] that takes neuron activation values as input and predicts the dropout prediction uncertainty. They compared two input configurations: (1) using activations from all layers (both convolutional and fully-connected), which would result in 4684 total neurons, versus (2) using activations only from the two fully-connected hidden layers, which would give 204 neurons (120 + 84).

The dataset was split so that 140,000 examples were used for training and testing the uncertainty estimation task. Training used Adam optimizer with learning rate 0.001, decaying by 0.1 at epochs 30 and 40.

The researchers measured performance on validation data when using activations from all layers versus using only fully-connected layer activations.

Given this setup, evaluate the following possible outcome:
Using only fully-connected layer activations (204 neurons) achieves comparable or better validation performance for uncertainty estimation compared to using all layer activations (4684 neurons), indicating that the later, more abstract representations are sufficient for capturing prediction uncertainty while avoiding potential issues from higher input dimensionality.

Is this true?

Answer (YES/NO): YES